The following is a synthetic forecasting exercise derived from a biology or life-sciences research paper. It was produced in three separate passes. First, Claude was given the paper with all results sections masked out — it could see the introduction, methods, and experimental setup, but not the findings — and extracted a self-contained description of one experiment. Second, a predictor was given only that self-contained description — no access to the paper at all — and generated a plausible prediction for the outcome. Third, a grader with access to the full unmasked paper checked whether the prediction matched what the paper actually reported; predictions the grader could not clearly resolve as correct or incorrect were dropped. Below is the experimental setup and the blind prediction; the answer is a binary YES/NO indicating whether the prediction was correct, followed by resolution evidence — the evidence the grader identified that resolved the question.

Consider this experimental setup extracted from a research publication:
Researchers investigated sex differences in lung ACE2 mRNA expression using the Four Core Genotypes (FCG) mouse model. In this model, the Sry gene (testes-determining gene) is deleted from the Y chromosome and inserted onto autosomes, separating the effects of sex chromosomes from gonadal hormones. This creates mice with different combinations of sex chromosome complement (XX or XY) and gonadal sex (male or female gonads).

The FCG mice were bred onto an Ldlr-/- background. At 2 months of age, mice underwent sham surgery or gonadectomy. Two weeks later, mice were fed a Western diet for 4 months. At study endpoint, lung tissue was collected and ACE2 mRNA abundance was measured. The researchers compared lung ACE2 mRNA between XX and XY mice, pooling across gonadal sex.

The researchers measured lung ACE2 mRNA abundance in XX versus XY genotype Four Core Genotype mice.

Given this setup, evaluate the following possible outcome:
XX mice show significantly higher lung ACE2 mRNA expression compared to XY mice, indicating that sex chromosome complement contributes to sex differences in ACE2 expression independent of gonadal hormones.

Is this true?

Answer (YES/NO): YES